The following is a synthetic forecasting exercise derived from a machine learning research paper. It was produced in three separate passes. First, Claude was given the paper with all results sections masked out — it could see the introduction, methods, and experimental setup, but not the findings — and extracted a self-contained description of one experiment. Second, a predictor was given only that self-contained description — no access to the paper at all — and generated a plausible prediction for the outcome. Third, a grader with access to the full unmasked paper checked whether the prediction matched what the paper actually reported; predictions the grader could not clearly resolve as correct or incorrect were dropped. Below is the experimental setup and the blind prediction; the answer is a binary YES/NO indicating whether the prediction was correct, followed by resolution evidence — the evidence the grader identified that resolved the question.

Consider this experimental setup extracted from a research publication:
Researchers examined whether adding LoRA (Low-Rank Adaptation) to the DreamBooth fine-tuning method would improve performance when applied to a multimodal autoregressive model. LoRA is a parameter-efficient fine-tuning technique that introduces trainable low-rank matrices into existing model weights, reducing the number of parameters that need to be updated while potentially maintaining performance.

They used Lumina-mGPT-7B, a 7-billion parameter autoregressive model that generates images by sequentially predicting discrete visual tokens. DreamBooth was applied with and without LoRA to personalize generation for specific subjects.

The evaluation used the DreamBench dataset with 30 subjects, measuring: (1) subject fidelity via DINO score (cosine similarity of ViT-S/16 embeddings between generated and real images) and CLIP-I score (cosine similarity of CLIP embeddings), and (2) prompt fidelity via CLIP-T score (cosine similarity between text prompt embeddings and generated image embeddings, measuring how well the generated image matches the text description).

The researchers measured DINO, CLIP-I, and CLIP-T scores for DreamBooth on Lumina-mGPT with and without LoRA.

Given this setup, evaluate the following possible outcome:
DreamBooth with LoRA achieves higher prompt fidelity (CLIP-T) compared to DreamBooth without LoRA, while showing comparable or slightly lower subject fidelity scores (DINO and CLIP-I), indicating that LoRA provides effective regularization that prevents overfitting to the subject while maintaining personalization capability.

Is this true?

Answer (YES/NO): NO